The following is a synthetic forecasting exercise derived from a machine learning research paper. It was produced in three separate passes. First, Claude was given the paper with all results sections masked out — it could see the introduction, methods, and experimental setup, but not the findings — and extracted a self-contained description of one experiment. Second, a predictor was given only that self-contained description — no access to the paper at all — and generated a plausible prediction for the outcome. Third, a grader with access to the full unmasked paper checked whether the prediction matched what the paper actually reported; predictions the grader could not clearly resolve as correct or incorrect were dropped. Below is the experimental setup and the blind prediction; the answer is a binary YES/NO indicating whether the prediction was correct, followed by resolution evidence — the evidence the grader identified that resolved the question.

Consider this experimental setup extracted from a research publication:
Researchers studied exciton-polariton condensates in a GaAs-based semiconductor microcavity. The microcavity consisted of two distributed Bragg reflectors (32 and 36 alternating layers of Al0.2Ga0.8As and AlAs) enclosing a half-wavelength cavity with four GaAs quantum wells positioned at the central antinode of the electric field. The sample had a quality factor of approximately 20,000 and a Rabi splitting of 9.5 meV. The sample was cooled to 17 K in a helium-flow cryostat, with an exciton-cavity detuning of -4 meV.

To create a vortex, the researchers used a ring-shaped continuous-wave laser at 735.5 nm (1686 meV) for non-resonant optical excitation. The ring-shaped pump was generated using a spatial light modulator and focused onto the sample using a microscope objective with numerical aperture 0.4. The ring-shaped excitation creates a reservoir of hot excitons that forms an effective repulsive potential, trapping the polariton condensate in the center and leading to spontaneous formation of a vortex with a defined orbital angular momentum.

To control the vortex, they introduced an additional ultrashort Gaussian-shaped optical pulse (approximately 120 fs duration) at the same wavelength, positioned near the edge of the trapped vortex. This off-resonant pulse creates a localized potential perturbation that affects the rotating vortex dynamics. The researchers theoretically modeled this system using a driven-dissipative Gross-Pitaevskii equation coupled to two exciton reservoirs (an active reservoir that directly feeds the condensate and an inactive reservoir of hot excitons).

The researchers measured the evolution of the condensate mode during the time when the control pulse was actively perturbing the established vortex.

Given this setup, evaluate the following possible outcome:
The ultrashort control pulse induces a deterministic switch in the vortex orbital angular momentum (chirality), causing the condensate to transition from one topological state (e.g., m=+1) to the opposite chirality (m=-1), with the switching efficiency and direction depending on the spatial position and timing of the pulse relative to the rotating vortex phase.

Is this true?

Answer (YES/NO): NO